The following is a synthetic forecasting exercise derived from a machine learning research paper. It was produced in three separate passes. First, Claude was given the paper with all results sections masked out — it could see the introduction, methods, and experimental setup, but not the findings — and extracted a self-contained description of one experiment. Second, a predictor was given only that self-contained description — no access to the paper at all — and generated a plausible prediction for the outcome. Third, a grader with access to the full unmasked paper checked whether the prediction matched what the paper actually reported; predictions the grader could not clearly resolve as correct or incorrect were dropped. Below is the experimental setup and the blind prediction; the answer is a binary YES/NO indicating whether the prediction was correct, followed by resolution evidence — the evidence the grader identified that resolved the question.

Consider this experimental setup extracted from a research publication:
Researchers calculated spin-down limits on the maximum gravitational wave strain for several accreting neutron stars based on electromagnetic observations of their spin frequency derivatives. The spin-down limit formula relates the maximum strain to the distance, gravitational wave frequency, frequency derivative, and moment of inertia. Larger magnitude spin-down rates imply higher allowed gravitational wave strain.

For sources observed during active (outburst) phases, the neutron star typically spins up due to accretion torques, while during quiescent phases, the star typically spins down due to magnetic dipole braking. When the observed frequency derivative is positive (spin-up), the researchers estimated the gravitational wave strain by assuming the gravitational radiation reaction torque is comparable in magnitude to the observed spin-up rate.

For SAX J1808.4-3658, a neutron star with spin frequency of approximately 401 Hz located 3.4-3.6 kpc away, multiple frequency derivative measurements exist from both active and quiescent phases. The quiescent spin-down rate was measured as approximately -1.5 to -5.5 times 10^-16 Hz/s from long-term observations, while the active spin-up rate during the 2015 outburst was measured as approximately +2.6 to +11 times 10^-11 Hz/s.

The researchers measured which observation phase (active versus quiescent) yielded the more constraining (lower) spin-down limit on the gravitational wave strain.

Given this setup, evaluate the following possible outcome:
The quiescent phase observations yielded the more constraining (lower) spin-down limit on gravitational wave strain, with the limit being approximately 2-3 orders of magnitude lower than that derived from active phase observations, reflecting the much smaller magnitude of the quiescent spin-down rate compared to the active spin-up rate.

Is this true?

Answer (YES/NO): YES